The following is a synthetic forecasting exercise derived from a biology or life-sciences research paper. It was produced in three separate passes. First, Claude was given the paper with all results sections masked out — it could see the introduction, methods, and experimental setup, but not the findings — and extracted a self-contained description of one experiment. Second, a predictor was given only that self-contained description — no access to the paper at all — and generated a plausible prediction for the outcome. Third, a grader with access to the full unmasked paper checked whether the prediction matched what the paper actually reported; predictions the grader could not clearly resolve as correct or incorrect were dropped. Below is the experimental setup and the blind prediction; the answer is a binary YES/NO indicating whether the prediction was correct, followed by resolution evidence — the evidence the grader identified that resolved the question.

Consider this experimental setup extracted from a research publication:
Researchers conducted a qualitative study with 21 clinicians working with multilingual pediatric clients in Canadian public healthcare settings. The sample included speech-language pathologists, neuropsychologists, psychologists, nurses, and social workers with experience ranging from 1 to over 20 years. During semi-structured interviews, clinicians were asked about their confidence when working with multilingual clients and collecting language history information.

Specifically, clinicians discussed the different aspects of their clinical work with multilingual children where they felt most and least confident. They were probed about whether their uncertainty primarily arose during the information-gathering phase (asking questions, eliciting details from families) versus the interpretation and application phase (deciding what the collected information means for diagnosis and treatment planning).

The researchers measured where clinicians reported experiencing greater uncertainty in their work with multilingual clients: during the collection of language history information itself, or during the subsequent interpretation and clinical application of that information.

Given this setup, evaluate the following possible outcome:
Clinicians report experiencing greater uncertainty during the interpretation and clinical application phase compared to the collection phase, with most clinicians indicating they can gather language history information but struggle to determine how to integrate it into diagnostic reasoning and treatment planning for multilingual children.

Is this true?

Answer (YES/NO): NO